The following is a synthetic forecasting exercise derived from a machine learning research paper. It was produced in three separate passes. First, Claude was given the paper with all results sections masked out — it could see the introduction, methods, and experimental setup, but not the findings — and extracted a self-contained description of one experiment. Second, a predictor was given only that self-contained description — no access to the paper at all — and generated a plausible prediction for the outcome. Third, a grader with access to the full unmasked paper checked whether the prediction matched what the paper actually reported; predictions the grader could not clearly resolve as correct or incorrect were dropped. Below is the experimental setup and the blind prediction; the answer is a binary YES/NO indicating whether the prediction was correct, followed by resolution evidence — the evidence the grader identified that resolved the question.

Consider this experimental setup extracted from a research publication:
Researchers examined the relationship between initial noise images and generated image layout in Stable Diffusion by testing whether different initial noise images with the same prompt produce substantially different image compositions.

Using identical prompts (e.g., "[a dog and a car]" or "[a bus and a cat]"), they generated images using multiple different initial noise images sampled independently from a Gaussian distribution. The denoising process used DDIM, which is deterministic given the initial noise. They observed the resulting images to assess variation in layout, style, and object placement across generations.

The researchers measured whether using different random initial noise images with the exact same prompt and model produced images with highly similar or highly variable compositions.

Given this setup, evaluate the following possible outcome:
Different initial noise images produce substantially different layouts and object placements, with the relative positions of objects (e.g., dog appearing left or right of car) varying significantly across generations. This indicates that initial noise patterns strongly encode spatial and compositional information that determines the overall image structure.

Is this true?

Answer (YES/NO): YES